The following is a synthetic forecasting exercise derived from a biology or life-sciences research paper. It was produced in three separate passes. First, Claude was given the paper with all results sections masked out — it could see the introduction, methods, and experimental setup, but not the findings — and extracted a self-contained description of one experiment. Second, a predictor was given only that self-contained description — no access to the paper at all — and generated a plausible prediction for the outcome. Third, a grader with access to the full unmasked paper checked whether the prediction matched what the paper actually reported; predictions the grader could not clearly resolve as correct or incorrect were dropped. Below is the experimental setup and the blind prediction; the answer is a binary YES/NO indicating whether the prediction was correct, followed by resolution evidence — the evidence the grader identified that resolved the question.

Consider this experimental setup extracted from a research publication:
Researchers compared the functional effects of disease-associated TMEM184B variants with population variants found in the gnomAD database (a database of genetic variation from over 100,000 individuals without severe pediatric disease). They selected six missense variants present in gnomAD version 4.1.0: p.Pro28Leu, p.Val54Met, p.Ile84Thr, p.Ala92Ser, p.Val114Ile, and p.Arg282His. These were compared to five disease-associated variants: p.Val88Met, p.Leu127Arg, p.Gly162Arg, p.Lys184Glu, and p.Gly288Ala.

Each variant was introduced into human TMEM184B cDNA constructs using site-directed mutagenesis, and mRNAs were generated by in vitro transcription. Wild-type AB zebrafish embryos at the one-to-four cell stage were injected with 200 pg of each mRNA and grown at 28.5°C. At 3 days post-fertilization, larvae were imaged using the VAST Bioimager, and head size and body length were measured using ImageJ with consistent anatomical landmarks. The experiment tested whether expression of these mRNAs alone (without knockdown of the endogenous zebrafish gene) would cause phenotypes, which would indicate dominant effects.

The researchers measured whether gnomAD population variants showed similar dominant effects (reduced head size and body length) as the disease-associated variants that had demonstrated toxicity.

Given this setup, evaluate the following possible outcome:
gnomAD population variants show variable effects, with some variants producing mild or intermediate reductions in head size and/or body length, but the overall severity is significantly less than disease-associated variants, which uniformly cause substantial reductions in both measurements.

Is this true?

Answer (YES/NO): NO